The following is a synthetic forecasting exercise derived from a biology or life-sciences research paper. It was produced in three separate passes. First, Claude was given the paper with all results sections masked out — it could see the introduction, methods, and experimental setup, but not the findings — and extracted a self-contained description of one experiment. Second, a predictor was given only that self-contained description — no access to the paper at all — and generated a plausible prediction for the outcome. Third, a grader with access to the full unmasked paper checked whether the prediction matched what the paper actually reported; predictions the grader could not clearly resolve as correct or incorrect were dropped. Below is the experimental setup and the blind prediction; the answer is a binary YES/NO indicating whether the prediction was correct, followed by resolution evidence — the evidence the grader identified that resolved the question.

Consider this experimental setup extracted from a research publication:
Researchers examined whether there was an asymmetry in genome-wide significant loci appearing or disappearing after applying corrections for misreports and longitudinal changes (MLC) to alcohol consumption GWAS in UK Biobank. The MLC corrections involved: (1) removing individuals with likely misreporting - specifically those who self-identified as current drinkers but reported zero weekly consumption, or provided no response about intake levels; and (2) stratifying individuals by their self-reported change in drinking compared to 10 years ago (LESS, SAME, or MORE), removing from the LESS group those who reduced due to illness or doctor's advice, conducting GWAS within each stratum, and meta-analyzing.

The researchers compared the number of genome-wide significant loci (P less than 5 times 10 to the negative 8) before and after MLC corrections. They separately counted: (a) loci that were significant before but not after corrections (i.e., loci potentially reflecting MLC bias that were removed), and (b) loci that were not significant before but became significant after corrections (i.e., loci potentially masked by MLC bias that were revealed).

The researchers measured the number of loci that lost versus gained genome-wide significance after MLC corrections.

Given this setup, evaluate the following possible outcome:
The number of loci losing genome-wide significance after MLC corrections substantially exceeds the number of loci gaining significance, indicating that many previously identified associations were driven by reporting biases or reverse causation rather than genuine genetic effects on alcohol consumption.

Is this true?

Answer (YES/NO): NO